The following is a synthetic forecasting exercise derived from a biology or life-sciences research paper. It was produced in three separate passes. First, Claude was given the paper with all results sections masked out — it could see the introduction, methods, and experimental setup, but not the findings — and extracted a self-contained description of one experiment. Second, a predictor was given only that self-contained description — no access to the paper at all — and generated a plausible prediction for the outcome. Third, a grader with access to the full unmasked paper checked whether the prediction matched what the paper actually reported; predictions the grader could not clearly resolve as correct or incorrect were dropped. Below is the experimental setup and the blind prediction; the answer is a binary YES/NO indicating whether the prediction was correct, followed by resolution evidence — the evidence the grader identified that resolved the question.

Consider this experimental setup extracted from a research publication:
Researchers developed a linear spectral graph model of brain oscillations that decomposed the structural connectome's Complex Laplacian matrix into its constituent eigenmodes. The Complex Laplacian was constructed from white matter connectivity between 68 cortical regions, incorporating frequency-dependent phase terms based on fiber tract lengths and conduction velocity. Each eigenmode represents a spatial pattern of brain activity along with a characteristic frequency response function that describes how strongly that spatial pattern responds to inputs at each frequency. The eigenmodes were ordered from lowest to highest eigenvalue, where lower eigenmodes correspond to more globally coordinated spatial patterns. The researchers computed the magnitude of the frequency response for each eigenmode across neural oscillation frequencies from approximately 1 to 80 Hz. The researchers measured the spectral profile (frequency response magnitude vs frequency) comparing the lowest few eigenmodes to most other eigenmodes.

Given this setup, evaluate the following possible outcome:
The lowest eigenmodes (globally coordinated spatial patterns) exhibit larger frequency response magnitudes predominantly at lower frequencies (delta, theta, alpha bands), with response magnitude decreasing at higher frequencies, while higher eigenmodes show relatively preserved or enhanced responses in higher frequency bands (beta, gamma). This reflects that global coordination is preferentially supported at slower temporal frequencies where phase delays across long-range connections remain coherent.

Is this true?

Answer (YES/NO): YES